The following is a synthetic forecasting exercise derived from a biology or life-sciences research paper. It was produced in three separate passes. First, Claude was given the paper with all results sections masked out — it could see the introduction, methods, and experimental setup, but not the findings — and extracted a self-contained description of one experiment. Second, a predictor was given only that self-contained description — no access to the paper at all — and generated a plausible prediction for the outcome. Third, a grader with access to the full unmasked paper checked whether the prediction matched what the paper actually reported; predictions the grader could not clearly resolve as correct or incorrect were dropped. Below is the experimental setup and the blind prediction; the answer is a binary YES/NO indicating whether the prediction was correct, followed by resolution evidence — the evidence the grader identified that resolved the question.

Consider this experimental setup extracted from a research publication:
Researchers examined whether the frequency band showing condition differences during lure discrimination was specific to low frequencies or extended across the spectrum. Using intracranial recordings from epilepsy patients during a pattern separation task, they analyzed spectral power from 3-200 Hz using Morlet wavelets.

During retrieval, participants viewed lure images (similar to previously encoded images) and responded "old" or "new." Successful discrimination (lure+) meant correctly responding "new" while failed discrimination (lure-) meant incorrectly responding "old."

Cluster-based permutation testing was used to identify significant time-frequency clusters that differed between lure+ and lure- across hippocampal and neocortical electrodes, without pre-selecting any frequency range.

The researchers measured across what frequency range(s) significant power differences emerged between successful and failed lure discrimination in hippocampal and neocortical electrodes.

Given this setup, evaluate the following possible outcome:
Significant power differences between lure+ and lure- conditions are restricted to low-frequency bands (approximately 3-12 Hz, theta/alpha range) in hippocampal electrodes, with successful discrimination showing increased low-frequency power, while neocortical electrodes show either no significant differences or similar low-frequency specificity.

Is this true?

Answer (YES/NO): YES